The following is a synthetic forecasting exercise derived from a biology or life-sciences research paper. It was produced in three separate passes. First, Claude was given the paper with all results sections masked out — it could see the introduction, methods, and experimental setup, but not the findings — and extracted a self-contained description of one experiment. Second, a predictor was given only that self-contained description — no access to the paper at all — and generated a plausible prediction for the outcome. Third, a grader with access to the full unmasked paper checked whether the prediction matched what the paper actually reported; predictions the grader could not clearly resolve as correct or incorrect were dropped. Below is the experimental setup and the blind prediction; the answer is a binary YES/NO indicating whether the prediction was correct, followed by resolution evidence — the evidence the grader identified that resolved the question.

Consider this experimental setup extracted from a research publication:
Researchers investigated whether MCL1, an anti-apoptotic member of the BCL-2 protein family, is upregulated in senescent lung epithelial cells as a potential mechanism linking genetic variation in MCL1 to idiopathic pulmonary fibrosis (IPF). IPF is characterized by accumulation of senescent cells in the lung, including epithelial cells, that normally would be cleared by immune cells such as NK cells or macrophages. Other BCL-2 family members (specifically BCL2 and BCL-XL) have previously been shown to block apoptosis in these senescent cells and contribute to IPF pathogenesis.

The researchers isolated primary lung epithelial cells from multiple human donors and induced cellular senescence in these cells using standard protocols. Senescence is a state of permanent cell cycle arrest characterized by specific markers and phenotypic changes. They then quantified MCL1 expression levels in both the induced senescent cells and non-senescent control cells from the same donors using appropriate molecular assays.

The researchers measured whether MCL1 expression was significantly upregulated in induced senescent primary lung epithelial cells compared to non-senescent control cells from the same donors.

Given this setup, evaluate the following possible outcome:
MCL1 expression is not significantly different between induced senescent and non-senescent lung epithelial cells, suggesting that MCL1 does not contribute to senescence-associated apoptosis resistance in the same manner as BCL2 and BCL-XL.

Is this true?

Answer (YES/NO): YES